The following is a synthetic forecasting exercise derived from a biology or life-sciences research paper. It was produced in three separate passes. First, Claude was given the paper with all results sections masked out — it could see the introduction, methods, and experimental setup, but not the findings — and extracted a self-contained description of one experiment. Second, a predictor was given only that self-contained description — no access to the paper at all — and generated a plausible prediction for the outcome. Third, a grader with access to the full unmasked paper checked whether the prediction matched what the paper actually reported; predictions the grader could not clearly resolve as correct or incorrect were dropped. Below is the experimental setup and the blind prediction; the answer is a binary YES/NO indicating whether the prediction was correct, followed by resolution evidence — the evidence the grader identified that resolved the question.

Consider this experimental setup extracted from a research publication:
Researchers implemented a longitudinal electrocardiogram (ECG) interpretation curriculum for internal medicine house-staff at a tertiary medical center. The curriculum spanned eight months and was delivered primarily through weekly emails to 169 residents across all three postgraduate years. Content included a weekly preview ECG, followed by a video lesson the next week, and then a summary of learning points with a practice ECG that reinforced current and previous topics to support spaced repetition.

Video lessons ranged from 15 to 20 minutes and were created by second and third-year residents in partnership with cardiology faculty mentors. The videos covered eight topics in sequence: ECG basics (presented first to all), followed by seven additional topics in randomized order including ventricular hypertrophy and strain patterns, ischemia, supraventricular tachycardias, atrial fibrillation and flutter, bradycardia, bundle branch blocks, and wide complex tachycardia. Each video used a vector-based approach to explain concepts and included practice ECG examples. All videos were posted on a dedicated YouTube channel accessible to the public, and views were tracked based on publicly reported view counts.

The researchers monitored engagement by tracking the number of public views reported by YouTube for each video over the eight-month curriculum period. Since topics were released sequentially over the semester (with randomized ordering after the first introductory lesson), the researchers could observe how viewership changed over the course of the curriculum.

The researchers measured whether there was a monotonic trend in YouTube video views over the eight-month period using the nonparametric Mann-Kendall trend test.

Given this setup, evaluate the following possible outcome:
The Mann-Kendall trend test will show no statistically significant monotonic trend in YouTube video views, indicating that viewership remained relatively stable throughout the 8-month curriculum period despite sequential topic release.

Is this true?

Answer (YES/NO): NO